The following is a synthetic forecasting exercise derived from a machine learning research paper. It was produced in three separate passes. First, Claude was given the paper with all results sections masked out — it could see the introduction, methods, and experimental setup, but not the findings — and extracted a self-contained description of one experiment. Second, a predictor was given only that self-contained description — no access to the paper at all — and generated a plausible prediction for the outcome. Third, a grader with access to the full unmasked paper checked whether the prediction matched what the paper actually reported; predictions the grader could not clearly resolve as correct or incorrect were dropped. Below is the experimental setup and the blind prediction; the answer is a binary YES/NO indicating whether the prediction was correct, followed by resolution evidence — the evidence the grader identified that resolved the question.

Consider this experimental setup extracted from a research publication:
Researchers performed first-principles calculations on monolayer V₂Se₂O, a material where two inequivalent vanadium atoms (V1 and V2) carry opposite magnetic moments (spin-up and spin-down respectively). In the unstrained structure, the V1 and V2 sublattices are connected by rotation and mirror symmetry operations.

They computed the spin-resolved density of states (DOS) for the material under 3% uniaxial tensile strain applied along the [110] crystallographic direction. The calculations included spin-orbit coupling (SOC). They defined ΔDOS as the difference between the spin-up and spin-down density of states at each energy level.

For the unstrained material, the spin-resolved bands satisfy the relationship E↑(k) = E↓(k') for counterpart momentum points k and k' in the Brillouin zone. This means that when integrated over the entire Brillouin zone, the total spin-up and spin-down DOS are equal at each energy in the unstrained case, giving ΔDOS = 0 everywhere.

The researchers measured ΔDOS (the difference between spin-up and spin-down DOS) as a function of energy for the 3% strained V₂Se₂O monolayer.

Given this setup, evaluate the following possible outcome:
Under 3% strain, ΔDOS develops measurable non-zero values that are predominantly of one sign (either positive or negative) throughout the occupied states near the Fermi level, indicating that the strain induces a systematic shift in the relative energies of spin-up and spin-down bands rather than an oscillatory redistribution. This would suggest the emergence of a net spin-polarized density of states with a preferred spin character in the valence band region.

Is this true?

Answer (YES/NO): NO